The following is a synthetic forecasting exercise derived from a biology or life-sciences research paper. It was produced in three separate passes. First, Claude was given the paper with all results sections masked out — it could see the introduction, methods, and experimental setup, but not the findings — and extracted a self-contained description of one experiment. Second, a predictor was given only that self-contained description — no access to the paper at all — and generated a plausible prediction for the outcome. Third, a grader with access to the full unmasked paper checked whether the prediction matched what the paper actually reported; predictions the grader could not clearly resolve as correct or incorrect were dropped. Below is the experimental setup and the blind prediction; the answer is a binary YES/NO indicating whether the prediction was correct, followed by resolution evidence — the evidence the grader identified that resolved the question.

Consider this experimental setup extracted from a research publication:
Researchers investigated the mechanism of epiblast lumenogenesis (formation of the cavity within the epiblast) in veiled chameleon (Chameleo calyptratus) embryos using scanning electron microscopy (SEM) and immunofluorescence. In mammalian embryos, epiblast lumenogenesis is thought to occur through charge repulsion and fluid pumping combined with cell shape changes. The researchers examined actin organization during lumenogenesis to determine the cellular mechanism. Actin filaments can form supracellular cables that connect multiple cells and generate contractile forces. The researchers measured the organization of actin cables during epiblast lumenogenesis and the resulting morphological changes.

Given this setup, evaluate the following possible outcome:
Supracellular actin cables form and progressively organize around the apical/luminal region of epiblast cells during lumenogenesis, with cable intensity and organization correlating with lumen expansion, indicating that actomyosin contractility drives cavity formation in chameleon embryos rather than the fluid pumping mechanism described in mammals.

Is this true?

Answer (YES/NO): NO